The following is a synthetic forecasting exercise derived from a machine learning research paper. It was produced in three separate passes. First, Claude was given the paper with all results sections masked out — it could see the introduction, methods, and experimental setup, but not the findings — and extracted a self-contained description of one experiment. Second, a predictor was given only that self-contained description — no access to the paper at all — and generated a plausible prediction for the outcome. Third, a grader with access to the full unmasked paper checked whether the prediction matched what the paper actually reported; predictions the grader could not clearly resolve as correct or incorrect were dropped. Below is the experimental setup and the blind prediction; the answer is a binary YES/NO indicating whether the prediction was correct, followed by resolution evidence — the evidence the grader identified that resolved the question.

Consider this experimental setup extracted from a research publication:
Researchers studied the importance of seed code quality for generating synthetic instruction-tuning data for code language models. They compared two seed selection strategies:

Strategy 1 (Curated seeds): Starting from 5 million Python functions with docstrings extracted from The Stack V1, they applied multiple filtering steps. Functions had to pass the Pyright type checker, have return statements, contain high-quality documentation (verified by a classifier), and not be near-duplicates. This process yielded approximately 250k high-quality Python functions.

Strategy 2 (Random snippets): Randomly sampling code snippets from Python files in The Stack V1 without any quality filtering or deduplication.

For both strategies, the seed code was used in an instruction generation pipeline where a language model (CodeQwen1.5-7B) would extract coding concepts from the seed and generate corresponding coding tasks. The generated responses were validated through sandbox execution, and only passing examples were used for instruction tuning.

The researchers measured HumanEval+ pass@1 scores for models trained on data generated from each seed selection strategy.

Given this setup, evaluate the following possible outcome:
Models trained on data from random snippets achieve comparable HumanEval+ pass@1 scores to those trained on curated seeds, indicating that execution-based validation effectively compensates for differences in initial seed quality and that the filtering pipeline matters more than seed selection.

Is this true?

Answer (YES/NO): NO